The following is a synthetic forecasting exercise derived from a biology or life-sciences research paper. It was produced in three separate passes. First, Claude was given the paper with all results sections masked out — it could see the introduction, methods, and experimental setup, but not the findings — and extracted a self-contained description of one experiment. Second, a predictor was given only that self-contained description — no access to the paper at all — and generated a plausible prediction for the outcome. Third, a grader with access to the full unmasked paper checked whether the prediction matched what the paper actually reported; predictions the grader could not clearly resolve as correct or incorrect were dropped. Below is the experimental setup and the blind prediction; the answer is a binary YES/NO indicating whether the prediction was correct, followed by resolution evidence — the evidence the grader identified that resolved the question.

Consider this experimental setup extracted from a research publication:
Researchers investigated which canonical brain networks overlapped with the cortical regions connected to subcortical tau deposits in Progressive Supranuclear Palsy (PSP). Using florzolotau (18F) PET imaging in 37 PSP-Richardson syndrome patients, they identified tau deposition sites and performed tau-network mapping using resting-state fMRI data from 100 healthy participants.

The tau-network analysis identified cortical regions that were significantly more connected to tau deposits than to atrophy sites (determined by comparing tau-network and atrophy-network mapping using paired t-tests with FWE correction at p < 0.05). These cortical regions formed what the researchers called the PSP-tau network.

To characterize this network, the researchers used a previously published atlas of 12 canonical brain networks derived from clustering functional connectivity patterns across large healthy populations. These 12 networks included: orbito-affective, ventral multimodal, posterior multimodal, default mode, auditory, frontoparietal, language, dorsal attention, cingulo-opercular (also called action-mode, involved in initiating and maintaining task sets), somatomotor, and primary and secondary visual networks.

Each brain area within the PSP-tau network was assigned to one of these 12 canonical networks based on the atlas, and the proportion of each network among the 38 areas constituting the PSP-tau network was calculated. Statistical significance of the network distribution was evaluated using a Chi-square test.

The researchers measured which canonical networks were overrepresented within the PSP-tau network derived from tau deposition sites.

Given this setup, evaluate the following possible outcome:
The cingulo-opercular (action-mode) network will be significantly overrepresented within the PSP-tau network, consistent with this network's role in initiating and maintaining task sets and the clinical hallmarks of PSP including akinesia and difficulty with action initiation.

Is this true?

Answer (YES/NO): YES